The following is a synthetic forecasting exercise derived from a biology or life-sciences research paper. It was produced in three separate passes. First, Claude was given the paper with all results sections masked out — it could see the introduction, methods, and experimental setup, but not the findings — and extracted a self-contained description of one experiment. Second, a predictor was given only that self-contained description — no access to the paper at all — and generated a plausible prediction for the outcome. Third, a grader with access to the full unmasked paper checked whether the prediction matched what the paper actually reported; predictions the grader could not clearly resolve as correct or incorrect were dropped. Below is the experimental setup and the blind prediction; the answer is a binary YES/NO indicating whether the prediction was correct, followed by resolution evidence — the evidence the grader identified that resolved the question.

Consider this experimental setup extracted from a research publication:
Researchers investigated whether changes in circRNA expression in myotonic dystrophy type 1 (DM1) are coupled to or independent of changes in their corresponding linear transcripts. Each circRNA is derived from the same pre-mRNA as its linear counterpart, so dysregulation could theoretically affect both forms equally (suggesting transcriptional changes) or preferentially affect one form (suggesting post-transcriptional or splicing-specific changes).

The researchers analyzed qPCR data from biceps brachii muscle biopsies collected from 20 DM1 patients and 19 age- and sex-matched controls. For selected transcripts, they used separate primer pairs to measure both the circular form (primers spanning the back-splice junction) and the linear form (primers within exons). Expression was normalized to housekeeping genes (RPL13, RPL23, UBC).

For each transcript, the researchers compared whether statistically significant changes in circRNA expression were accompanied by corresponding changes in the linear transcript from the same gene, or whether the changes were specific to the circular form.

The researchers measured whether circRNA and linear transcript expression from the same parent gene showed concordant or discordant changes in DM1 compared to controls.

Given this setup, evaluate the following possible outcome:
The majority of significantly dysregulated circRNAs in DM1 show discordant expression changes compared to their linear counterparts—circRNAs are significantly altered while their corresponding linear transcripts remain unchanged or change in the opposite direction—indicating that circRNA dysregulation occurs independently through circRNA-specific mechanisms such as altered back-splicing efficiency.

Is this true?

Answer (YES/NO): YES